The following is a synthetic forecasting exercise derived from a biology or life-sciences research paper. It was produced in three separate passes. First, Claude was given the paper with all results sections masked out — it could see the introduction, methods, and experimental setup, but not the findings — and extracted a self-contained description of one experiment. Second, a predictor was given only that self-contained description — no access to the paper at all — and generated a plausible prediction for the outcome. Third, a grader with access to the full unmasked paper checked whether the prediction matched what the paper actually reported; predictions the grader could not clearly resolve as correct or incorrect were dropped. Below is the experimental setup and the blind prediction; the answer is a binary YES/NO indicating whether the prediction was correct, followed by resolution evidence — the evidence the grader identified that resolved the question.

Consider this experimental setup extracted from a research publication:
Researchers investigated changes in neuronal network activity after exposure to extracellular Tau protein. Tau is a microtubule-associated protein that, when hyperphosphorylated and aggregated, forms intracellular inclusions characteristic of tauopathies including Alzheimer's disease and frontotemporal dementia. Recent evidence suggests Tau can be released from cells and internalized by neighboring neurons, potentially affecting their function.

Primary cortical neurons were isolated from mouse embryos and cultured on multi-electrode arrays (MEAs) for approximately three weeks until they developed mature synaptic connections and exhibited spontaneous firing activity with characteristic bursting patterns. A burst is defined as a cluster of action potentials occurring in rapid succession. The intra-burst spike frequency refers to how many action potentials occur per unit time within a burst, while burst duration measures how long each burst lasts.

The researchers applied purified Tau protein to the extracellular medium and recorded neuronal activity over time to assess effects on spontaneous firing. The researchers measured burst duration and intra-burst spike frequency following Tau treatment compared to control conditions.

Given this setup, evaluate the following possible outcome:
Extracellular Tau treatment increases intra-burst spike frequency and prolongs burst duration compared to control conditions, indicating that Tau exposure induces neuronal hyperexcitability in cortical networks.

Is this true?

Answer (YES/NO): NO